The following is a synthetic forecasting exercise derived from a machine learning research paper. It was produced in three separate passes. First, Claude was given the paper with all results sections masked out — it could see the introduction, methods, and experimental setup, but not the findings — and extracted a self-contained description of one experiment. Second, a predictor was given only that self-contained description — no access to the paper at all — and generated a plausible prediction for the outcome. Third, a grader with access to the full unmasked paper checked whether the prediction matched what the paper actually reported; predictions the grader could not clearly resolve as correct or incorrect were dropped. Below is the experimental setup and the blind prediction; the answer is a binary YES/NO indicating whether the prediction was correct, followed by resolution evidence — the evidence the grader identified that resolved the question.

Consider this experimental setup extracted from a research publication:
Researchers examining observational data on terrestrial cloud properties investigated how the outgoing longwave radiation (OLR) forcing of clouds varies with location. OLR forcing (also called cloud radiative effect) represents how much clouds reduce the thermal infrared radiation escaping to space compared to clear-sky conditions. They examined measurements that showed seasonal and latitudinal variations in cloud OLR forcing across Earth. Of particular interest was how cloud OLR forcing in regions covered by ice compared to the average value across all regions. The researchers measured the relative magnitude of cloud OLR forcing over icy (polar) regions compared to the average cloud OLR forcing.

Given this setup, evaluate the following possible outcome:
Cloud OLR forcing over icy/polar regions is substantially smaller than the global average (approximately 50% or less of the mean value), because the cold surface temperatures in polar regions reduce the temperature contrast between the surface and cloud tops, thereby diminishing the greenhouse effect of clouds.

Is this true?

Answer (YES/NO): NO